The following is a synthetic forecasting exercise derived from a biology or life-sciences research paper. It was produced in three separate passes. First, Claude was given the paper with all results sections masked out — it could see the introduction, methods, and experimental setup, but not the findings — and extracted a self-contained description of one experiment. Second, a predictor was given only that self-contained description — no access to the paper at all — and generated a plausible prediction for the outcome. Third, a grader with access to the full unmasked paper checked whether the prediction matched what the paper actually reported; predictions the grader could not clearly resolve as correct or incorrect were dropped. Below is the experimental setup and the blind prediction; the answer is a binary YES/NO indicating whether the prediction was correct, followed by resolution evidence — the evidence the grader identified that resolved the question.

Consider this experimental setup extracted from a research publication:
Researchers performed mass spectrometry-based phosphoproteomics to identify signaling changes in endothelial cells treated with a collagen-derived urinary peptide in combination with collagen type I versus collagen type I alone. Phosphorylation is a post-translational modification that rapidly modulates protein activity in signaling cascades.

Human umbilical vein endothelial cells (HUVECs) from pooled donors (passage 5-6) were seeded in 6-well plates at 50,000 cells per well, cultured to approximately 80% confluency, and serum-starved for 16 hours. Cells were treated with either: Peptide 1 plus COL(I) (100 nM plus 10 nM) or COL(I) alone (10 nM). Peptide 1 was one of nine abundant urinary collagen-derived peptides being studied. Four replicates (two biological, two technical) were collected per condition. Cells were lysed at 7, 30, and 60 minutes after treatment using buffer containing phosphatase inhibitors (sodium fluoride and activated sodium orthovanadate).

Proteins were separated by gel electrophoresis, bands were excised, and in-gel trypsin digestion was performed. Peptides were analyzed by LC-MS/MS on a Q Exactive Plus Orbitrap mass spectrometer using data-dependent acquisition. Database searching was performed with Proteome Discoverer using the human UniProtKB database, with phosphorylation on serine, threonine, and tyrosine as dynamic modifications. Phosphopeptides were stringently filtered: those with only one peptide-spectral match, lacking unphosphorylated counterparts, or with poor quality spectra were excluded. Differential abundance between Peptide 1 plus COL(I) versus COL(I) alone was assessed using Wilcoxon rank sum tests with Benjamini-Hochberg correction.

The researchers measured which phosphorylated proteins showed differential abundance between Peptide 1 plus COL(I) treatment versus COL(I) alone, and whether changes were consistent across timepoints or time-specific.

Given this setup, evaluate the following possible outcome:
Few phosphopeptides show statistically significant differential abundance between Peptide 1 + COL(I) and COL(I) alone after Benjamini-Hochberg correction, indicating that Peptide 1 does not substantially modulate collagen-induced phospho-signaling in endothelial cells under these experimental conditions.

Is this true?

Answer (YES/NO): NO